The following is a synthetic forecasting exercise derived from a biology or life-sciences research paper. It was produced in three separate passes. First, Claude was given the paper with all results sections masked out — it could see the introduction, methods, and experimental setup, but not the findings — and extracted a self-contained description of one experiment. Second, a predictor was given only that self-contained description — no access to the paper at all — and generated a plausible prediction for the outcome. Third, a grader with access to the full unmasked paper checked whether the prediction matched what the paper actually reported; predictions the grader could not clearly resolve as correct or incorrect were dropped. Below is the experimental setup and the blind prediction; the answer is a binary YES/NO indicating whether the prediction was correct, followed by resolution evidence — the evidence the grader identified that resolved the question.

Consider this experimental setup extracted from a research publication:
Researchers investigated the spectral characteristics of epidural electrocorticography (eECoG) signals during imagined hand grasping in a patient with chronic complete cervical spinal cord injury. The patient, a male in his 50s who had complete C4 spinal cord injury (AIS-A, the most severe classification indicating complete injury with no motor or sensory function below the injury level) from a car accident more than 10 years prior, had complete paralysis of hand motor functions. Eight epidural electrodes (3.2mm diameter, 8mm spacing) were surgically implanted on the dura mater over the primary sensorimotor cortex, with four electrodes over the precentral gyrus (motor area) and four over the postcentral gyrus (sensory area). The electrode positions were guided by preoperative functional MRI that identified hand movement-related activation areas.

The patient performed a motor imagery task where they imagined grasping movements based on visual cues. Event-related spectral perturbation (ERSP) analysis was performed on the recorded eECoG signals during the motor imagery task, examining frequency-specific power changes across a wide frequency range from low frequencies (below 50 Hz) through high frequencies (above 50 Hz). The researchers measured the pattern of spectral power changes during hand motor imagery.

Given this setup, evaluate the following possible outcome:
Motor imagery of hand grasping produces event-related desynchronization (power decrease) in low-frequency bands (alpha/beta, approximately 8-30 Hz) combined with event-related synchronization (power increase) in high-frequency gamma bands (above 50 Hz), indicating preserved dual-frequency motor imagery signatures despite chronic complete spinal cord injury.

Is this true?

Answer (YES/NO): YES